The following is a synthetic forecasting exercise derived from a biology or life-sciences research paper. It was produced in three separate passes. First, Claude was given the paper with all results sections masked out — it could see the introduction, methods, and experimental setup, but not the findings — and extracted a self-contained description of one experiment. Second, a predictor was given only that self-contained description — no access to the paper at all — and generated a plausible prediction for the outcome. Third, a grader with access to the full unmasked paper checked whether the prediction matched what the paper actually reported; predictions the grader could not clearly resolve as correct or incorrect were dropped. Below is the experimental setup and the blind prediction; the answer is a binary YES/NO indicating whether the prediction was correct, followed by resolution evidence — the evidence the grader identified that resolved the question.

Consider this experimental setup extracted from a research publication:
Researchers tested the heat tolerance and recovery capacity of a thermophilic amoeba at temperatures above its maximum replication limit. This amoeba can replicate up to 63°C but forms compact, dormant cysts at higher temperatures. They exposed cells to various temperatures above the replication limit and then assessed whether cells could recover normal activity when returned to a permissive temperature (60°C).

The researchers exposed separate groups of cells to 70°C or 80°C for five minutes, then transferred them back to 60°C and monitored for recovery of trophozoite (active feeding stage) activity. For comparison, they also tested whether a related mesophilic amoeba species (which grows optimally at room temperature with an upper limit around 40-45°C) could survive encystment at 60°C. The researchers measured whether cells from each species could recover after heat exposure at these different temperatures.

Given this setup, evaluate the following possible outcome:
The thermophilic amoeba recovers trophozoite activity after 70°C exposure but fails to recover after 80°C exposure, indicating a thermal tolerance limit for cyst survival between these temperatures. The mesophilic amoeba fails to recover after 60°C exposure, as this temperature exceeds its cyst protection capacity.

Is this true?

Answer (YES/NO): YES